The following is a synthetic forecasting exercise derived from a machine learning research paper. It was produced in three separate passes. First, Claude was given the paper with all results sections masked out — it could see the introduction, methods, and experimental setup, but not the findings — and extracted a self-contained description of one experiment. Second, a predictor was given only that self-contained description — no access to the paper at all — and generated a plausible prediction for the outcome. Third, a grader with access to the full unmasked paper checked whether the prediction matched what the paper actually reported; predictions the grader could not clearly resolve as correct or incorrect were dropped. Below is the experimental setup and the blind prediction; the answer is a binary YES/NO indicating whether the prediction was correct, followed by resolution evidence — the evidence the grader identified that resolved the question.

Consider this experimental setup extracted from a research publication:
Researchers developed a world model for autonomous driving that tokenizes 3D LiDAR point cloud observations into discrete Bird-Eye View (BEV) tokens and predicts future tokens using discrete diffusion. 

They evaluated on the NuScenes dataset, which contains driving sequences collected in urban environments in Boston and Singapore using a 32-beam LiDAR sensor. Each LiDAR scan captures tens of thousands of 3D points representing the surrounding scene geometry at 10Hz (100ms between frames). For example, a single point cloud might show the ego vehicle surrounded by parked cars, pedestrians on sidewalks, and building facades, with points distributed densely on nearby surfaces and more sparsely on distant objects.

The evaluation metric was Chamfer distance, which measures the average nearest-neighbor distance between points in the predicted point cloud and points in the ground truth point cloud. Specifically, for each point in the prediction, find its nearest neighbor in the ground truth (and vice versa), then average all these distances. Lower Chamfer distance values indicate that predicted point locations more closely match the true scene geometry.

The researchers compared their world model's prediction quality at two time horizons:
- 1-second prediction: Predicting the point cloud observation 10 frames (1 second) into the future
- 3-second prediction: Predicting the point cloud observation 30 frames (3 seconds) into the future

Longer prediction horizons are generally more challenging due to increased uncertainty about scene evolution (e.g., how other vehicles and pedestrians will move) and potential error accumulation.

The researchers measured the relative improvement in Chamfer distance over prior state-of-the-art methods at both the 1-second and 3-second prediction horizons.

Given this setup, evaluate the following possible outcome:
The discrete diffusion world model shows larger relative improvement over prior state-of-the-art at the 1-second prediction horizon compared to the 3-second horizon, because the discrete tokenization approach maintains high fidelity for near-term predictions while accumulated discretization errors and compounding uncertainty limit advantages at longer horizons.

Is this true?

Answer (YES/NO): YES